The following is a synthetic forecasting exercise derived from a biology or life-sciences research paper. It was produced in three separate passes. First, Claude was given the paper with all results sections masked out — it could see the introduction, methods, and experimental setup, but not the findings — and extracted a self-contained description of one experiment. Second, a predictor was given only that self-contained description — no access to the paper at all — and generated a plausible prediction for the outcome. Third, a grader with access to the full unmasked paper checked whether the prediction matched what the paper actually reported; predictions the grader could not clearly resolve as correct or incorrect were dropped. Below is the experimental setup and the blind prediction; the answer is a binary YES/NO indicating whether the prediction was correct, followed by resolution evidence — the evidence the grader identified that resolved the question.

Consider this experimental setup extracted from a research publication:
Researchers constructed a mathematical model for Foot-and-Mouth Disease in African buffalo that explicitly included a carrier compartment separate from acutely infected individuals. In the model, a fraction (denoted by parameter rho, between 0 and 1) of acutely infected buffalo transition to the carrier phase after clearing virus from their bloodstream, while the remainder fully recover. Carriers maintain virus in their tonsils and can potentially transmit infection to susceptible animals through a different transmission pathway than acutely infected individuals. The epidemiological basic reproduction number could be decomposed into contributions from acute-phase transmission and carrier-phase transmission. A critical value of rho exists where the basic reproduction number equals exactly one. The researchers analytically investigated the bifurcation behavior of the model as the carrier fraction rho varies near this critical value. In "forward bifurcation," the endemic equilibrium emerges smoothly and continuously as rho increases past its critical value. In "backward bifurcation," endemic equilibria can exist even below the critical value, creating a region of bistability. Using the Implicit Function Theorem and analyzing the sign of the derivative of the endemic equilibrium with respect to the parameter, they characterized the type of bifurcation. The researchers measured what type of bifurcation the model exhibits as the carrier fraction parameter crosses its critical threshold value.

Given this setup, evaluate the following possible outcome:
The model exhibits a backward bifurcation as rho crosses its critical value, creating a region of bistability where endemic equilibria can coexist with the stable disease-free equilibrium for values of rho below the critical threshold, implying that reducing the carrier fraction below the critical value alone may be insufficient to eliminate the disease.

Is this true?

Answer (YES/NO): NO